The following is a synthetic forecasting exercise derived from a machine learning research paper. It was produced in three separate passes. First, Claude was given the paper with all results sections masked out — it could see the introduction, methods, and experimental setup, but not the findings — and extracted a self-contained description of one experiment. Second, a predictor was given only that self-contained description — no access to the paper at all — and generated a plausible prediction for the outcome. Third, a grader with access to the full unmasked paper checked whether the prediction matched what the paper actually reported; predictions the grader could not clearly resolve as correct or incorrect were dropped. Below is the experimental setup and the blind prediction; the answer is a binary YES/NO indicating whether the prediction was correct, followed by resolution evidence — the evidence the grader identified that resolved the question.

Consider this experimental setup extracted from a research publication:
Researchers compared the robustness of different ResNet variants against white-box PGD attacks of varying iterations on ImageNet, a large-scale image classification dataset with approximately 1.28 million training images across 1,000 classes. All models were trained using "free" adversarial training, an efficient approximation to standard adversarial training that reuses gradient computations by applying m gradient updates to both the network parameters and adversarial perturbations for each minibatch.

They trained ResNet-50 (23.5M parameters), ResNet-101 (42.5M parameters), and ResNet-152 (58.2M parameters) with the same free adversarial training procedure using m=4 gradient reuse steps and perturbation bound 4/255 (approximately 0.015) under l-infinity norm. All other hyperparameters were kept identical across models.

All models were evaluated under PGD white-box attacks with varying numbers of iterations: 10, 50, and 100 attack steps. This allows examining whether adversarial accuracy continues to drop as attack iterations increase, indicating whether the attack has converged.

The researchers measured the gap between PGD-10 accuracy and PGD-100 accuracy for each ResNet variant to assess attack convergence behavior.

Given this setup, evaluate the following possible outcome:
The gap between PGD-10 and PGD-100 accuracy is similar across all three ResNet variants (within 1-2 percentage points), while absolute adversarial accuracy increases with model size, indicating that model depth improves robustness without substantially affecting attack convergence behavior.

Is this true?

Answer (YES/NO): YES